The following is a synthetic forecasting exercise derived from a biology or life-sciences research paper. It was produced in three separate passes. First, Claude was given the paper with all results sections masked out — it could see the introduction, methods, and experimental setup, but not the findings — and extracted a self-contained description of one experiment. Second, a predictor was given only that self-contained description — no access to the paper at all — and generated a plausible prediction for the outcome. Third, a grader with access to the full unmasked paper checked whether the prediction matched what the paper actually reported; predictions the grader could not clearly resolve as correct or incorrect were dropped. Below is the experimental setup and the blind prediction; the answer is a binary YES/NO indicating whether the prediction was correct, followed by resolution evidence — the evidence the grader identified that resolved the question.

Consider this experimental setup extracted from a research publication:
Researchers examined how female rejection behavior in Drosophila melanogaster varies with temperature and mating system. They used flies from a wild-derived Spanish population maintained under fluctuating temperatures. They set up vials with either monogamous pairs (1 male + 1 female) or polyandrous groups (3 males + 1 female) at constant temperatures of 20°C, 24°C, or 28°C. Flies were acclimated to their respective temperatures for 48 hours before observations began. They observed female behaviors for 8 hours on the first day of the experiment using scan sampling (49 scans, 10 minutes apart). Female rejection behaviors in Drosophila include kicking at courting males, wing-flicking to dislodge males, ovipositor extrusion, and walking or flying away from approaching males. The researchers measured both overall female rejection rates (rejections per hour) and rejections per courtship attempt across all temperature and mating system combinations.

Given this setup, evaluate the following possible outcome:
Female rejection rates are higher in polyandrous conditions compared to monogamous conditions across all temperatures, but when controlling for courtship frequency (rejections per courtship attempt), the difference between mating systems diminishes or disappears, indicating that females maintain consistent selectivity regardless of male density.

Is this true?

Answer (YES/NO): NO